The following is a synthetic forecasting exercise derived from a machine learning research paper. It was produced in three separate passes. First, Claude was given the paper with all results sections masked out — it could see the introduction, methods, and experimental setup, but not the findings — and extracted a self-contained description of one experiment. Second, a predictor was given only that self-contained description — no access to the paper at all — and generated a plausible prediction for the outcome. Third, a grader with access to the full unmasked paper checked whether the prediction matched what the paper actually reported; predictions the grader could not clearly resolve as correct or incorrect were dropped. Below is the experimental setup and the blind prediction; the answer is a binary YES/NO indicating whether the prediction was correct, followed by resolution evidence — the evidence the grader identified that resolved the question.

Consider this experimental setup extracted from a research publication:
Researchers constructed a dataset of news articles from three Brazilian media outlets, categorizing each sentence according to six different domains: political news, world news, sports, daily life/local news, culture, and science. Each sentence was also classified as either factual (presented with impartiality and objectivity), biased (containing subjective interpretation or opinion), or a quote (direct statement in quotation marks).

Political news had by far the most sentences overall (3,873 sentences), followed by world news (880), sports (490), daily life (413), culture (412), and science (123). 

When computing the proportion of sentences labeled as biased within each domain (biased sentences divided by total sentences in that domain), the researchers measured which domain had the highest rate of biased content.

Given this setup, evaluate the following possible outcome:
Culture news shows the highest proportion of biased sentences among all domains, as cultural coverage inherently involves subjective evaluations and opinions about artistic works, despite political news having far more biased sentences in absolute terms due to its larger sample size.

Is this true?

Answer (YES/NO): NO